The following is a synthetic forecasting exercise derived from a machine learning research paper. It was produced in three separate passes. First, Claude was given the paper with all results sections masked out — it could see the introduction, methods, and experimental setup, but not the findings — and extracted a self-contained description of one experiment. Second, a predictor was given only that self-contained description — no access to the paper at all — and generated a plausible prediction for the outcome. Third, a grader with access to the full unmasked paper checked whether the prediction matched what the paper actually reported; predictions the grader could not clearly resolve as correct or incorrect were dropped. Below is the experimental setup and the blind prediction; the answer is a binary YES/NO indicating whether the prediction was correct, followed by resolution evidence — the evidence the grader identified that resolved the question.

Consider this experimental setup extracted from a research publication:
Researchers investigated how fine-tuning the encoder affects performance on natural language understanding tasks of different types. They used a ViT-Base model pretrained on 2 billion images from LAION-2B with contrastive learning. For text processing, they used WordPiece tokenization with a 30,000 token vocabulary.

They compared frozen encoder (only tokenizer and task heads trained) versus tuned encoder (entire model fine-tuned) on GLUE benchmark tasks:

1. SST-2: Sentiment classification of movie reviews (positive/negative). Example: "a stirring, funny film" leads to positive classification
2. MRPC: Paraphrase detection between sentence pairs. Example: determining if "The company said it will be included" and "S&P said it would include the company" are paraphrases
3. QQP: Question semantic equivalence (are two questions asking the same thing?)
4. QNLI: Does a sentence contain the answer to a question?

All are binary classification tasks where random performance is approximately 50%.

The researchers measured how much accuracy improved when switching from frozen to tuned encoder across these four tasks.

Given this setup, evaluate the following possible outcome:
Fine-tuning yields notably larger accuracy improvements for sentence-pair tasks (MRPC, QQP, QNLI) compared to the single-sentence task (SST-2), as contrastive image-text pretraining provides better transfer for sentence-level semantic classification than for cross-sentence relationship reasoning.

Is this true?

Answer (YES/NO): NO